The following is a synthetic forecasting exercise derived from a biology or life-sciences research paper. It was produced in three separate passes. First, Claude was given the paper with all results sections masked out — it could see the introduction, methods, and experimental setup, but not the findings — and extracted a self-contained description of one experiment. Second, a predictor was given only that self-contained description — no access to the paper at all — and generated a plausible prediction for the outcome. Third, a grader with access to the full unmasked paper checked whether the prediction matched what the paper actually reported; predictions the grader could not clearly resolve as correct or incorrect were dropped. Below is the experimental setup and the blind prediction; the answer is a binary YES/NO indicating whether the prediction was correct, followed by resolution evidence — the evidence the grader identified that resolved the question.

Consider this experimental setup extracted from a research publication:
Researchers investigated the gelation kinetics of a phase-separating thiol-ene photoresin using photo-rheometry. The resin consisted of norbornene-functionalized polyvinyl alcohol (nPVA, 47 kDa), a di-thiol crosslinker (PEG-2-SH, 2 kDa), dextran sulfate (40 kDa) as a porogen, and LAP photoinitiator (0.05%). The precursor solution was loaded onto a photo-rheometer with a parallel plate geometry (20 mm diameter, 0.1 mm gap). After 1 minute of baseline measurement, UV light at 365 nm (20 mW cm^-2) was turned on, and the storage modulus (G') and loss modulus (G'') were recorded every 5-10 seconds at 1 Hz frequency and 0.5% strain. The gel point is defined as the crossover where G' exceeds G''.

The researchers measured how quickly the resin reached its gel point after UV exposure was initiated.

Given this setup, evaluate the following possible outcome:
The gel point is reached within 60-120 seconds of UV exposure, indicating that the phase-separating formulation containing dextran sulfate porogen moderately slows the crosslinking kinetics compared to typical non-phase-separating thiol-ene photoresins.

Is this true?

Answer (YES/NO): NO